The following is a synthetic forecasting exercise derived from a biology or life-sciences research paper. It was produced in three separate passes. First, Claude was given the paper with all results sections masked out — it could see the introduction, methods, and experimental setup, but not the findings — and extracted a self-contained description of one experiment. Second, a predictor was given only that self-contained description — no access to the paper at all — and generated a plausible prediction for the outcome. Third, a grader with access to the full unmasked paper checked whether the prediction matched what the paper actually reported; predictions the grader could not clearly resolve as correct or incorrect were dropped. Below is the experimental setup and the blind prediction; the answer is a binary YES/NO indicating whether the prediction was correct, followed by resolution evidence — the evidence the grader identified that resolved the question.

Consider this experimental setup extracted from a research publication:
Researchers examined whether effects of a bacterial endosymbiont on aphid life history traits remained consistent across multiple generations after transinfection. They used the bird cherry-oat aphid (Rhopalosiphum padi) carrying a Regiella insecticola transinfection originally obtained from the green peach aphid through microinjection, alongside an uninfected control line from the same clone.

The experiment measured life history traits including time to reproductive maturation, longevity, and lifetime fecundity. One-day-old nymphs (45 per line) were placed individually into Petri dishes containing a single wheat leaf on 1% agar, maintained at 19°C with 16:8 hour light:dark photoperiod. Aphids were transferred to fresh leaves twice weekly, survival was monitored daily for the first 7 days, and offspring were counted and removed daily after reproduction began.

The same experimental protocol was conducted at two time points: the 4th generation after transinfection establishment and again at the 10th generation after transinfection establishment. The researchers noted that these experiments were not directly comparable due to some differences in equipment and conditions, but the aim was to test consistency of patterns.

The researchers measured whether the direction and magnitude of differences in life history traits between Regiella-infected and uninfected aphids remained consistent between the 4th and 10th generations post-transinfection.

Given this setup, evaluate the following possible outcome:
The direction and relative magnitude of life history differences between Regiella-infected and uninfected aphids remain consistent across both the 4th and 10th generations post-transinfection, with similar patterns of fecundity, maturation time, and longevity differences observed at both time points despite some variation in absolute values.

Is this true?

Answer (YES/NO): YES